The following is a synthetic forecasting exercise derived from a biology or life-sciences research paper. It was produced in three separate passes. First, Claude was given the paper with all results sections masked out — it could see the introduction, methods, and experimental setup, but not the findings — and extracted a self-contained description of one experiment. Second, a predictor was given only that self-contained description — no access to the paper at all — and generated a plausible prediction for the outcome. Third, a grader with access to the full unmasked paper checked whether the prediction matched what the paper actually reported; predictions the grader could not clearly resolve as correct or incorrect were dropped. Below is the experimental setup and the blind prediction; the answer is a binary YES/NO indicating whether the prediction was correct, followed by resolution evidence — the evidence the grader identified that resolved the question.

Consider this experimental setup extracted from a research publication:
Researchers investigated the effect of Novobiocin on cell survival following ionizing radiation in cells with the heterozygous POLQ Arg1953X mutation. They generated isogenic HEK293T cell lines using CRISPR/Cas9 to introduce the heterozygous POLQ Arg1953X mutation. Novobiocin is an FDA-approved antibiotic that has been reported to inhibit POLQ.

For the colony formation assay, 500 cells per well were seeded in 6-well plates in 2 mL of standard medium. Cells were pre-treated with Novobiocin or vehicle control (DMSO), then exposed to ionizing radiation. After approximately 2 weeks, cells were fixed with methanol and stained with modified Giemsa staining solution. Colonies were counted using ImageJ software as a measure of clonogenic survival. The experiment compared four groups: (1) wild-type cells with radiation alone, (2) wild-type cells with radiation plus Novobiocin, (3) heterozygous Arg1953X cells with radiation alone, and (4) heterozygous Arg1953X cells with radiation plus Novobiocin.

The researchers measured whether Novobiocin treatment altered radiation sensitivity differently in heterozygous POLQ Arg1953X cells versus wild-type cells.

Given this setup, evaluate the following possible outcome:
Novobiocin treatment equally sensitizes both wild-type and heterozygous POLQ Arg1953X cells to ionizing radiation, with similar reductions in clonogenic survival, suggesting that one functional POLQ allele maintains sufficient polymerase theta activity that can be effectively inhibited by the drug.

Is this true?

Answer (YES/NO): NO